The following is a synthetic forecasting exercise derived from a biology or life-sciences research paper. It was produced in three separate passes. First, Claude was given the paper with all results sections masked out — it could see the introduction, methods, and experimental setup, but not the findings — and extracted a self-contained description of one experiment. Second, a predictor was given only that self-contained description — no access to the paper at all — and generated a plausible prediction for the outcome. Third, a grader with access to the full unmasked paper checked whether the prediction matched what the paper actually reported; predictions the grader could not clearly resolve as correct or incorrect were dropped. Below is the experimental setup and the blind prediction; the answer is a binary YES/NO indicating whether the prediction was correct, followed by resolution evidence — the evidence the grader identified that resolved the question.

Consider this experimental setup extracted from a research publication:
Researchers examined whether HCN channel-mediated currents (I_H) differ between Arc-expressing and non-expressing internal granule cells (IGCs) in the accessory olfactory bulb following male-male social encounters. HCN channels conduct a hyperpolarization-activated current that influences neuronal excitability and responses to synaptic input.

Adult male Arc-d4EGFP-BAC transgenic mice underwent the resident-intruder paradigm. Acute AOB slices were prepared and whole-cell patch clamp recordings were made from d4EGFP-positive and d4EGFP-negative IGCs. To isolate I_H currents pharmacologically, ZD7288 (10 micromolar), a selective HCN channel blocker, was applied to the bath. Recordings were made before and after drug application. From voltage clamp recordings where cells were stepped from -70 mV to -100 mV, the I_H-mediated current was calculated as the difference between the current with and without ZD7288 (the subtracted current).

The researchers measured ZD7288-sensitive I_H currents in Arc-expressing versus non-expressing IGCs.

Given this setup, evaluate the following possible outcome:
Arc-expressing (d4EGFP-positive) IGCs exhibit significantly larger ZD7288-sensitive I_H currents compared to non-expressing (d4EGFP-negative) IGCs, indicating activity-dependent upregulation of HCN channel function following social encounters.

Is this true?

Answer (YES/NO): NO